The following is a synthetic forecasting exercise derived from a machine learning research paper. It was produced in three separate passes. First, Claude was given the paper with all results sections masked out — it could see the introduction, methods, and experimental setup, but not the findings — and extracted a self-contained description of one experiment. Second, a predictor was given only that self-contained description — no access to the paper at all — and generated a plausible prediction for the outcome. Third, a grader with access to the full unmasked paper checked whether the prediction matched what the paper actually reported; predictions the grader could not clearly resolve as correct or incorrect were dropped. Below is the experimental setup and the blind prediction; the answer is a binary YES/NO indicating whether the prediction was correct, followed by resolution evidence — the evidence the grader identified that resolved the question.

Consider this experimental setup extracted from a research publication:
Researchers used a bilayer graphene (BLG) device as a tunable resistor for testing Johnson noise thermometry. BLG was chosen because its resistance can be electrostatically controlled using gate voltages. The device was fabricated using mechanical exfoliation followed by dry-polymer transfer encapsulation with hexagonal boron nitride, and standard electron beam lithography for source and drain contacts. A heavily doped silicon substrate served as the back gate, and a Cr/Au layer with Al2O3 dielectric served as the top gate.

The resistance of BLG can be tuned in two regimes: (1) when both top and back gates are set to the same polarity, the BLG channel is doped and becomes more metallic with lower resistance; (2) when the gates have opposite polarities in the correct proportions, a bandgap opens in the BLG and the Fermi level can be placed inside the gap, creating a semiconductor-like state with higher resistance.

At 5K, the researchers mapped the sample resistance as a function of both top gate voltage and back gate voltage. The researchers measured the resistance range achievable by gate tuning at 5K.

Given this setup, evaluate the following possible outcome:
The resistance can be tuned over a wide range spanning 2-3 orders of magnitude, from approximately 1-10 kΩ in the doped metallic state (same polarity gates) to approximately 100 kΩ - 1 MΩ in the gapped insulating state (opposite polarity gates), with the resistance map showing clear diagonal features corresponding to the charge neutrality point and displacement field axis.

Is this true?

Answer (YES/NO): NO